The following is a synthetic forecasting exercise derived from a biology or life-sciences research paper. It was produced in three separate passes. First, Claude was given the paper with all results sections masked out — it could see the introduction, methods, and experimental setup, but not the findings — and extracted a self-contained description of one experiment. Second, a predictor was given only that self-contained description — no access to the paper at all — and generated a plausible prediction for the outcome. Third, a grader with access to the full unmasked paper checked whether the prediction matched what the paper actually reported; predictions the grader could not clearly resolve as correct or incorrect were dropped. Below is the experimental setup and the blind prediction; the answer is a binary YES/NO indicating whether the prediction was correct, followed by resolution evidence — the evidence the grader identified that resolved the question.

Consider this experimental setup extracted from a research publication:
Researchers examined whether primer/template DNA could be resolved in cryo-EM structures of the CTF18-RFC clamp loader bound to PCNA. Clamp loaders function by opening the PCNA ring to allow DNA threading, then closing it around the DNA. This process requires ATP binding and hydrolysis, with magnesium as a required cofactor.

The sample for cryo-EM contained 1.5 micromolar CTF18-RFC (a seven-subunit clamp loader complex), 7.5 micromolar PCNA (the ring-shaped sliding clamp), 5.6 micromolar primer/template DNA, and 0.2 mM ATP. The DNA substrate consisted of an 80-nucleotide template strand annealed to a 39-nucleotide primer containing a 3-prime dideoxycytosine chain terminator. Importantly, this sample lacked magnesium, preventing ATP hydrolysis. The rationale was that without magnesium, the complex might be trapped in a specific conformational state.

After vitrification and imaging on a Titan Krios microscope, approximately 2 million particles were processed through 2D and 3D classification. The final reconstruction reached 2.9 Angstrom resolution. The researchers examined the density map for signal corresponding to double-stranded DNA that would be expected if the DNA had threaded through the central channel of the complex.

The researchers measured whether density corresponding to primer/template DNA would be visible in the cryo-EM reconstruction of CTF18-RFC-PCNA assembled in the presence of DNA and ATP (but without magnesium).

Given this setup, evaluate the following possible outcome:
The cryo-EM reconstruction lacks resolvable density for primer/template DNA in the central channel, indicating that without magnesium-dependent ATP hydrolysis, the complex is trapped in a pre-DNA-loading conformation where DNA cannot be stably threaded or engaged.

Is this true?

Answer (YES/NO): YES